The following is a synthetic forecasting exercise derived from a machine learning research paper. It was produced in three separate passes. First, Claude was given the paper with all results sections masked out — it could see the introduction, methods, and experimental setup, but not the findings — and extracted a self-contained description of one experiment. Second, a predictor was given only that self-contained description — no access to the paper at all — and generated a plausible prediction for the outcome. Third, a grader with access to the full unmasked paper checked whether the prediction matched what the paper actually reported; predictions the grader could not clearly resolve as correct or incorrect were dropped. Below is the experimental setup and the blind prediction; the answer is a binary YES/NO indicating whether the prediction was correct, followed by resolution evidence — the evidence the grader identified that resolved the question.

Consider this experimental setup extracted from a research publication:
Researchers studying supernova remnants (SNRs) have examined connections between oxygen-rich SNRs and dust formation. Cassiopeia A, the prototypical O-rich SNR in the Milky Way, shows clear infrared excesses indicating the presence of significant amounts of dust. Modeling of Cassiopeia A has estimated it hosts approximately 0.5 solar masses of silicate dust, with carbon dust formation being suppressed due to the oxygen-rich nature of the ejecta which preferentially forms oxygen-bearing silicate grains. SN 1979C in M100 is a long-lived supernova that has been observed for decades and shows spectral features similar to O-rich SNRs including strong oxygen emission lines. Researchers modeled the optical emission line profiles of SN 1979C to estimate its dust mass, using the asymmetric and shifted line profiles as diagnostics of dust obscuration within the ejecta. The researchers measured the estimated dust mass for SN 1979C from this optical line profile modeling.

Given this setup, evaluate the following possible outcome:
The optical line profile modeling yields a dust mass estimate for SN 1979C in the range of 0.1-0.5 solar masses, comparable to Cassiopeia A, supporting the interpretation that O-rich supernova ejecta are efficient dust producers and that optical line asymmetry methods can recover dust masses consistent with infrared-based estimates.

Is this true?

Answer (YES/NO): NO